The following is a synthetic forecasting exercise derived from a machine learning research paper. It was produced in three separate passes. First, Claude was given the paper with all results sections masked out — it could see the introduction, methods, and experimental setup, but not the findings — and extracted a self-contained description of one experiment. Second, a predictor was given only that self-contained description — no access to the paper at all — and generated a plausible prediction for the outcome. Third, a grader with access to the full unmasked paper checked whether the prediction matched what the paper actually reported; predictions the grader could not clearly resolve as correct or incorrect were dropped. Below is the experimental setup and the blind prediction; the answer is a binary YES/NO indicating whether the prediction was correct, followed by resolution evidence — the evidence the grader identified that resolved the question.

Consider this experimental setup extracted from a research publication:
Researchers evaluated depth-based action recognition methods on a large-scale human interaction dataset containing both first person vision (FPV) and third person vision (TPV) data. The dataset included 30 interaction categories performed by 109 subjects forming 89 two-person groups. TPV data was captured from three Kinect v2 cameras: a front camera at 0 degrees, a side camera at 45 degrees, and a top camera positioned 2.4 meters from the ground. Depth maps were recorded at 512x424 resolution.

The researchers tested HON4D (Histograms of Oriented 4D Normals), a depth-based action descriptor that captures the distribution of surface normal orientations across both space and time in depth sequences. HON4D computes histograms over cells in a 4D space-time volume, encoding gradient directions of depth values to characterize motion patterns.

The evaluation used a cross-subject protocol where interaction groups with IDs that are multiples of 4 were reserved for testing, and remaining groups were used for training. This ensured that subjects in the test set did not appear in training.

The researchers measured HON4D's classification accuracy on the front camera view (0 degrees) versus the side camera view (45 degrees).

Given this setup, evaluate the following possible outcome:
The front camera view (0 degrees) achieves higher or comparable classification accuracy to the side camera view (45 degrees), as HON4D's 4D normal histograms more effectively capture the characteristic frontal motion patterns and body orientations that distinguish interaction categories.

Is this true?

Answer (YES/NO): YES